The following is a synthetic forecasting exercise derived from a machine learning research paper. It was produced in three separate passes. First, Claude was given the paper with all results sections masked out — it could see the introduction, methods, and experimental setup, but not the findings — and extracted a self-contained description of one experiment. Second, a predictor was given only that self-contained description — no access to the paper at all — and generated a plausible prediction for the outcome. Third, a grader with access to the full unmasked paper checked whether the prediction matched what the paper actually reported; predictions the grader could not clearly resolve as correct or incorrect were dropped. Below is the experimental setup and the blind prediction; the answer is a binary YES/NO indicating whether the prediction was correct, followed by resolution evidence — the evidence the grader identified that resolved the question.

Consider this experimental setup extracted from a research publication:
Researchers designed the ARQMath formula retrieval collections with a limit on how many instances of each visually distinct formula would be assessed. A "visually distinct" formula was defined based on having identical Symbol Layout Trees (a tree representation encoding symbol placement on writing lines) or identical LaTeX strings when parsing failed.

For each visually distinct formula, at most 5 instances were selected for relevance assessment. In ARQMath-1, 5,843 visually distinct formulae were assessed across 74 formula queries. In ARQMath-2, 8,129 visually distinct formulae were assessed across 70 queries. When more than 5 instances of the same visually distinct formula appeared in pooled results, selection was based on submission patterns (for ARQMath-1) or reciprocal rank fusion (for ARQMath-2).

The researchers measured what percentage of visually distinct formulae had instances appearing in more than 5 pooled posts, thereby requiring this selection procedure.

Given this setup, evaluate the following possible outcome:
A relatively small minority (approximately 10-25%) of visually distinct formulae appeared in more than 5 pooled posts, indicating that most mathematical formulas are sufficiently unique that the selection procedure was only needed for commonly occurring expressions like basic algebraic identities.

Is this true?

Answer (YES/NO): NO